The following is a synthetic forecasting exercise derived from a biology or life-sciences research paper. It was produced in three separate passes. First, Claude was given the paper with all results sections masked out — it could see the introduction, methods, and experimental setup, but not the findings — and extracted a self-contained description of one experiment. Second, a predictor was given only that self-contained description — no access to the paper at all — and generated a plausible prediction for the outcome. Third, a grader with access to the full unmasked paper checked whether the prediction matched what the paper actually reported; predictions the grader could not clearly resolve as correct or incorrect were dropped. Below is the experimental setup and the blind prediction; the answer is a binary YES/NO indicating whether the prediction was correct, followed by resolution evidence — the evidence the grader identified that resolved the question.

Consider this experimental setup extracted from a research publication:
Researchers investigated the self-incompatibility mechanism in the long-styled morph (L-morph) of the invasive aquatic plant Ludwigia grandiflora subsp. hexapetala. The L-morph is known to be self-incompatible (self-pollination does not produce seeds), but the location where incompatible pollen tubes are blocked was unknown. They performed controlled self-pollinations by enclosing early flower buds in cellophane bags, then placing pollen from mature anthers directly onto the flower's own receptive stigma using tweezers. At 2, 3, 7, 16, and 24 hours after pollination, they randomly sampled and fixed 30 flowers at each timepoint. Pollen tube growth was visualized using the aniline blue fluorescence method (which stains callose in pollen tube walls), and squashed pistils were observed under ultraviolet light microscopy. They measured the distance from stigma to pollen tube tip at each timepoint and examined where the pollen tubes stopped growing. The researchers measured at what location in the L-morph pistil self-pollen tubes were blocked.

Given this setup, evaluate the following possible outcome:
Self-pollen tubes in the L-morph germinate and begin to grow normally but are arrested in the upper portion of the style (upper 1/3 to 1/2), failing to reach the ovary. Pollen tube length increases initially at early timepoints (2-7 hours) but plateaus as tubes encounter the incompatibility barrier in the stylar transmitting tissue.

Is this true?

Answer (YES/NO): NO